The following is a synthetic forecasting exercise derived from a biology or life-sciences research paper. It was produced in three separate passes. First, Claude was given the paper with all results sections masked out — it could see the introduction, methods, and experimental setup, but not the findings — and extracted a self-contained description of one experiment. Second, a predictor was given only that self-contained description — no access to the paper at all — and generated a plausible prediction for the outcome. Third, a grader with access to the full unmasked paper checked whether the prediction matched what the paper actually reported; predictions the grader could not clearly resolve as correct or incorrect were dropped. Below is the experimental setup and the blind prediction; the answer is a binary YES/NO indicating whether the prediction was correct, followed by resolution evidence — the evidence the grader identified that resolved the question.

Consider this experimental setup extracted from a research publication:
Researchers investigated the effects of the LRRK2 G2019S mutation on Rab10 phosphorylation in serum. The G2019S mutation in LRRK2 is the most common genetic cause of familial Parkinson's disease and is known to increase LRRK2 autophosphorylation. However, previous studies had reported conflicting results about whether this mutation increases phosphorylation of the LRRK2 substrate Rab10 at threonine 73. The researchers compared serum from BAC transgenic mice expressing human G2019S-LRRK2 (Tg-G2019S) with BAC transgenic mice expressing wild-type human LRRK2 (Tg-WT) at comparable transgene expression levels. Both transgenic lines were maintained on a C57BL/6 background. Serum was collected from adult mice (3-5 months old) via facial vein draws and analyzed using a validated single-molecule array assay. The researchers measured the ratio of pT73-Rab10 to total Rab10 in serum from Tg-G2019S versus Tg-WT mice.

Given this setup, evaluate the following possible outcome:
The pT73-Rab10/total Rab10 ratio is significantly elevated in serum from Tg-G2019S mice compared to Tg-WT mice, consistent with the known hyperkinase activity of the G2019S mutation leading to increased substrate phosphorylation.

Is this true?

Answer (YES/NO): YES